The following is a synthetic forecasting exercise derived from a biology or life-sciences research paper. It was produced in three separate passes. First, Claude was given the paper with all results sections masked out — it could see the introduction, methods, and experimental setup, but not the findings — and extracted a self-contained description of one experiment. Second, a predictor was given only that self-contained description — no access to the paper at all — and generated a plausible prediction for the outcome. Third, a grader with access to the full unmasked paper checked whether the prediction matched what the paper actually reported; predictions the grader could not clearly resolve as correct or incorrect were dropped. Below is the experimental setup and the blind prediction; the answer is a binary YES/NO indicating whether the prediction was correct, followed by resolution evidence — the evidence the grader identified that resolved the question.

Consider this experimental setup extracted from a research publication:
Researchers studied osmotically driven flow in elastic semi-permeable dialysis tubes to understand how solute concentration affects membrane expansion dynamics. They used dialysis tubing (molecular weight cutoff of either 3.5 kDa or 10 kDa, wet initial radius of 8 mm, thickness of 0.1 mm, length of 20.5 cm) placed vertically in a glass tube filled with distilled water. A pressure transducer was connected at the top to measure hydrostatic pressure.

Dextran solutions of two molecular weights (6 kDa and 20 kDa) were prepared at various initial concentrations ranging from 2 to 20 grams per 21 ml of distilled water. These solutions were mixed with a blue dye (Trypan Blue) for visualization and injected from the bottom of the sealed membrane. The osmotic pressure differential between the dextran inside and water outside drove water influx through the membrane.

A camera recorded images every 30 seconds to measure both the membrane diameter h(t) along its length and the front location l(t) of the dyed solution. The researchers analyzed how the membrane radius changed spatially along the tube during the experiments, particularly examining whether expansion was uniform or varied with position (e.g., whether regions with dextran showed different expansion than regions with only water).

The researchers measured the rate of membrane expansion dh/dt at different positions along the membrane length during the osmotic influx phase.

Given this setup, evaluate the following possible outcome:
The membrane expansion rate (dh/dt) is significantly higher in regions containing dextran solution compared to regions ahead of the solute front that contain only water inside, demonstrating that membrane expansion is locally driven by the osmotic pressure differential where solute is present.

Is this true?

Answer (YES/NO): NO